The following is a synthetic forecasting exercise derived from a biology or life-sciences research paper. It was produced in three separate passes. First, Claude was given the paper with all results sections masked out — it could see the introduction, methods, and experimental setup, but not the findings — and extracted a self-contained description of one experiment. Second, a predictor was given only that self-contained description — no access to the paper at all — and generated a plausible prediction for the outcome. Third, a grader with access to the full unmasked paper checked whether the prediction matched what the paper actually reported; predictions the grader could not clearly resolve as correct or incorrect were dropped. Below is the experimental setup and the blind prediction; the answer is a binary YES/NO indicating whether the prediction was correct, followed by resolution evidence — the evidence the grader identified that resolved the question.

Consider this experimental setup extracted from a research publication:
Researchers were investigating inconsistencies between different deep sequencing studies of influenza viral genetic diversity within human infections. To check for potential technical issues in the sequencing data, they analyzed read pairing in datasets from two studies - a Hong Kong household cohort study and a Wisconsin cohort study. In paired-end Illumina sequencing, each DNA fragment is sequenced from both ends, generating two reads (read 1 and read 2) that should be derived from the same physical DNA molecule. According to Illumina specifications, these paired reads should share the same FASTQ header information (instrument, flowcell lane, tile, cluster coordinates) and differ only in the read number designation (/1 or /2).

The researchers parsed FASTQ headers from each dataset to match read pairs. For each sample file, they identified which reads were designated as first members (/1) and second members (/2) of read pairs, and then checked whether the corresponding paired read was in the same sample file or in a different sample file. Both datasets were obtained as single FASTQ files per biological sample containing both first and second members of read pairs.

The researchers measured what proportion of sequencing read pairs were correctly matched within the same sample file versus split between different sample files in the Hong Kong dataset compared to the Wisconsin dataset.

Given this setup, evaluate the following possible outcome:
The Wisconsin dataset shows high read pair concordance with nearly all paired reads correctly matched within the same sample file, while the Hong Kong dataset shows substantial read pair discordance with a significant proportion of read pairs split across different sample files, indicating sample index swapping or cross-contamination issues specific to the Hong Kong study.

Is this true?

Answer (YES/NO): YES